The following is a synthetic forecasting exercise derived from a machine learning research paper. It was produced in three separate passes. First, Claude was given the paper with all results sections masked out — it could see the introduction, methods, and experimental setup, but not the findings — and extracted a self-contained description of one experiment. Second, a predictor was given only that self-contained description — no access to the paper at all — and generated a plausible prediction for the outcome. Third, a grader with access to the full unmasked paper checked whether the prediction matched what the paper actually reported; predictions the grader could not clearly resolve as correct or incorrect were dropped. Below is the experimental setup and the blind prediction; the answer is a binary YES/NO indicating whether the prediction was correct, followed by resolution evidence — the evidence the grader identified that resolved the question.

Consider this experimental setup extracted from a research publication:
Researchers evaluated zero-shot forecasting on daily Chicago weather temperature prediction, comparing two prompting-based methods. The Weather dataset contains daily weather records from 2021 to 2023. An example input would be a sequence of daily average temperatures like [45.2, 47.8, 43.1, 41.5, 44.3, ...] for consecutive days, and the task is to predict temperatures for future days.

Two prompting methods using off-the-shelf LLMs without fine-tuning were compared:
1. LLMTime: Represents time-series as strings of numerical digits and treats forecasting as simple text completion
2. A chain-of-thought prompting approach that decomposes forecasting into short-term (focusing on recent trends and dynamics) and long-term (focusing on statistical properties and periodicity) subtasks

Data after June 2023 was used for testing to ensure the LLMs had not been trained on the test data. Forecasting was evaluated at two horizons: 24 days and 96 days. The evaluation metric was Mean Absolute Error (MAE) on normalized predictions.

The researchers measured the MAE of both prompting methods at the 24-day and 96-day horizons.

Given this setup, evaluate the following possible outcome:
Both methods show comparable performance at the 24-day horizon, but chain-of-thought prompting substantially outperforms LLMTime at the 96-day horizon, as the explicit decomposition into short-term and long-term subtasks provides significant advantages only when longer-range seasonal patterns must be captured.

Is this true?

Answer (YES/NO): YES